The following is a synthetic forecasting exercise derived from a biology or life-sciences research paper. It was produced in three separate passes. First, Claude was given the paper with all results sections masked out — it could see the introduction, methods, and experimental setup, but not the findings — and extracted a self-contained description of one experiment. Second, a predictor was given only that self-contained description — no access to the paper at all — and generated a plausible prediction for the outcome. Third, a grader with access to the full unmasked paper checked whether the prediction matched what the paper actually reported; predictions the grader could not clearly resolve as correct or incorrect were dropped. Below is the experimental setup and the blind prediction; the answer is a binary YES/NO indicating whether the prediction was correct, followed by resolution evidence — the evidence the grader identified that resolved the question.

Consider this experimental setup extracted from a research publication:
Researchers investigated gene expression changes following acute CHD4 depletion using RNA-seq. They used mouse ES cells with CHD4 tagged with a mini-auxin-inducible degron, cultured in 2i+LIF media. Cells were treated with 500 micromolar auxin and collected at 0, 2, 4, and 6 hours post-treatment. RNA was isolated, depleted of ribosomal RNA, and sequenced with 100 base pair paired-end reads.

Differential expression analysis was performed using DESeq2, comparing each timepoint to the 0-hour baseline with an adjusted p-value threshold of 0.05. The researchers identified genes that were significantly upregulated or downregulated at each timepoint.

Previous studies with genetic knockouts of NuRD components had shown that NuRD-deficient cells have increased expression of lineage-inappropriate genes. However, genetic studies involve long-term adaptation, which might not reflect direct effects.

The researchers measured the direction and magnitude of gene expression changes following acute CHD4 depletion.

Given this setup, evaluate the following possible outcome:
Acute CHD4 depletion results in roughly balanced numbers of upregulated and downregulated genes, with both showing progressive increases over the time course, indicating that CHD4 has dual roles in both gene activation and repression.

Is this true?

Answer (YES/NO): NO